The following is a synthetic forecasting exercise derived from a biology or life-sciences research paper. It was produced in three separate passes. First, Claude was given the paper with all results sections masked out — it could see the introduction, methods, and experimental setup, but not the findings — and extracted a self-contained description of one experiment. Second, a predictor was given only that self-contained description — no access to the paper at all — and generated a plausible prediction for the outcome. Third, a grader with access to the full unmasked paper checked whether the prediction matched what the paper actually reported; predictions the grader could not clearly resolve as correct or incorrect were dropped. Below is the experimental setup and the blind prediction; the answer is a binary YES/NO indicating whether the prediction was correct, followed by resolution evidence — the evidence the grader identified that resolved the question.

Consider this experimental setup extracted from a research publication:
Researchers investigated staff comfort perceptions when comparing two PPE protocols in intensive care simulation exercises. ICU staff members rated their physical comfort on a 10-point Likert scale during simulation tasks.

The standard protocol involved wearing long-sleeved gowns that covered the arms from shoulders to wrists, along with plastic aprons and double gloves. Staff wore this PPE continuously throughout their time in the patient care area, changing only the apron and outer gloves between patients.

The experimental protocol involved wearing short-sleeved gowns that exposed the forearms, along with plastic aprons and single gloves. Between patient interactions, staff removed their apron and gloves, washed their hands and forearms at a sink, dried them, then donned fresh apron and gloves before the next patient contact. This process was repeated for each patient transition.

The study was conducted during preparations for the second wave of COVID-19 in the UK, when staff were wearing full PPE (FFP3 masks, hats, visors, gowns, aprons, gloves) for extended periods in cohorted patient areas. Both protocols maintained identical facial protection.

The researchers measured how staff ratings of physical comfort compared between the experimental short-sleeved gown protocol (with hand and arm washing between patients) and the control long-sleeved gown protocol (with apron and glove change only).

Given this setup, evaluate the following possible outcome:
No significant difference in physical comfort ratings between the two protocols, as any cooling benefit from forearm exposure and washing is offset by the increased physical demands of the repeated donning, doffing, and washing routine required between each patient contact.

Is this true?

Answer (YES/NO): NO